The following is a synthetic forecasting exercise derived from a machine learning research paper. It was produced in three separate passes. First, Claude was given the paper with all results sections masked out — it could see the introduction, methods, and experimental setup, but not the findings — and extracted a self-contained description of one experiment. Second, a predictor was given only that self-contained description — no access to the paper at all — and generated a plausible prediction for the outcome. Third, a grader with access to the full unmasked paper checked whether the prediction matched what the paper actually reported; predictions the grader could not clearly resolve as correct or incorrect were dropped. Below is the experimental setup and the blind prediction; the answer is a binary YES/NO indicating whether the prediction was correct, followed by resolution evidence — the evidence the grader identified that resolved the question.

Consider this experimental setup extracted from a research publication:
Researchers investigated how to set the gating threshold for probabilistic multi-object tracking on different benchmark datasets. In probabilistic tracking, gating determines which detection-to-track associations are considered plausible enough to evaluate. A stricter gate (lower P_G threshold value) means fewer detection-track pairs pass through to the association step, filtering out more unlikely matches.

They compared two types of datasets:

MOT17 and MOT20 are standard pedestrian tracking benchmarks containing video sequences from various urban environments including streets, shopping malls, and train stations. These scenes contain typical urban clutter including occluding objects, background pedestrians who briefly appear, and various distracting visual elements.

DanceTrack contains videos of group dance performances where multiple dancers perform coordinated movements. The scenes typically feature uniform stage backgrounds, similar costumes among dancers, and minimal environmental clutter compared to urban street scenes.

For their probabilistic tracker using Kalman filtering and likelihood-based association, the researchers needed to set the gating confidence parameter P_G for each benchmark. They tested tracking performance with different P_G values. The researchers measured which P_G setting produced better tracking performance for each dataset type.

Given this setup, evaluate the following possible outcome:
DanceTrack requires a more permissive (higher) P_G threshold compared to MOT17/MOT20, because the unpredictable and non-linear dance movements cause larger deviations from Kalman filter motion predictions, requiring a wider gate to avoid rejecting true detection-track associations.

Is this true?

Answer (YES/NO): NO